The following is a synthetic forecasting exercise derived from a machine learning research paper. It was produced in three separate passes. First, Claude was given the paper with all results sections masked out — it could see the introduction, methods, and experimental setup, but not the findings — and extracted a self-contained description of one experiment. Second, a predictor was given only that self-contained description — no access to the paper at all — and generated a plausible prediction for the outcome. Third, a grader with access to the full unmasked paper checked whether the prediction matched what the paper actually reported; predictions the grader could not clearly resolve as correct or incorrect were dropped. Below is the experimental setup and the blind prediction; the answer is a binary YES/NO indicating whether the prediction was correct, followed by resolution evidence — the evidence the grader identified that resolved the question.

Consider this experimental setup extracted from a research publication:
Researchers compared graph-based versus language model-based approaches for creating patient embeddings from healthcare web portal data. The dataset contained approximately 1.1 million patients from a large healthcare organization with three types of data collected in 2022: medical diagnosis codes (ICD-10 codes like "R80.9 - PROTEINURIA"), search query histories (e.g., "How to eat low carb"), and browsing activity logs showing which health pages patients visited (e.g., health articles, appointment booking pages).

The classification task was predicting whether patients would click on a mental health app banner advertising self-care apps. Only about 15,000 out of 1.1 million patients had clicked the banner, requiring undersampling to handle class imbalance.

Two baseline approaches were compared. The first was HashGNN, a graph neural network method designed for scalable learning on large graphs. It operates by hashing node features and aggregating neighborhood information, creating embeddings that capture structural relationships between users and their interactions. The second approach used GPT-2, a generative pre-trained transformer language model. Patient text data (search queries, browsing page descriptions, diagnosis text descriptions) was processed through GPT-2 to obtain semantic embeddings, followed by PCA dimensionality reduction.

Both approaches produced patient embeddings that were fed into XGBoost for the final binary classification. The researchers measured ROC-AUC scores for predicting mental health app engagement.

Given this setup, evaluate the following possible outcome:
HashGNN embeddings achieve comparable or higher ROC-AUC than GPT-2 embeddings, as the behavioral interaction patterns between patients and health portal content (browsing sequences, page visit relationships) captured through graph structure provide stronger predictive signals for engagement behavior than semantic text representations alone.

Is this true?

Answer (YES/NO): NO